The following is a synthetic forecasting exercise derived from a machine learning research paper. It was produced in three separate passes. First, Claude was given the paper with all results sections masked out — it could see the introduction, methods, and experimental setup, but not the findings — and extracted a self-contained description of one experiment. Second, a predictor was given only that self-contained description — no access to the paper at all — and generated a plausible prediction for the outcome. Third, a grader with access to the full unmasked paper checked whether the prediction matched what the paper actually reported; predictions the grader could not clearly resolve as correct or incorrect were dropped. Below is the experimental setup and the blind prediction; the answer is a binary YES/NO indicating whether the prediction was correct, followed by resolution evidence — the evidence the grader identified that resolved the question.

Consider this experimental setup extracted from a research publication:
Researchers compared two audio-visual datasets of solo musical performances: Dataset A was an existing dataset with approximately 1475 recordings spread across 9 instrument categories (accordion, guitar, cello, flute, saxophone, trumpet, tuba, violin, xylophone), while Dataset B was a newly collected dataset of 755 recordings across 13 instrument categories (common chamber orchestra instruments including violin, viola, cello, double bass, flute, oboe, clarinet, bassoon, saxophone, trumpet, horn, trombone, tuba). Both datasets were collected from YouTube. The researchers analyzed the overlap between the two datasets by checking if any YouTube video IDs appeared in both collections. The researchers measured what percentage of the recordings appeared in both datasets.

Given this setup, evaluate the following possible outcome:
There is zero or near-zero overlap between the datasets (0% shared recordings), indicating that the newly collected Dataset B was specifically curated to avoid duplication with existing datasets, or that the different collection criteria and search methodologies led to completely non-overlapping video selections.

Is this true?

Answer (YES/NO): NO